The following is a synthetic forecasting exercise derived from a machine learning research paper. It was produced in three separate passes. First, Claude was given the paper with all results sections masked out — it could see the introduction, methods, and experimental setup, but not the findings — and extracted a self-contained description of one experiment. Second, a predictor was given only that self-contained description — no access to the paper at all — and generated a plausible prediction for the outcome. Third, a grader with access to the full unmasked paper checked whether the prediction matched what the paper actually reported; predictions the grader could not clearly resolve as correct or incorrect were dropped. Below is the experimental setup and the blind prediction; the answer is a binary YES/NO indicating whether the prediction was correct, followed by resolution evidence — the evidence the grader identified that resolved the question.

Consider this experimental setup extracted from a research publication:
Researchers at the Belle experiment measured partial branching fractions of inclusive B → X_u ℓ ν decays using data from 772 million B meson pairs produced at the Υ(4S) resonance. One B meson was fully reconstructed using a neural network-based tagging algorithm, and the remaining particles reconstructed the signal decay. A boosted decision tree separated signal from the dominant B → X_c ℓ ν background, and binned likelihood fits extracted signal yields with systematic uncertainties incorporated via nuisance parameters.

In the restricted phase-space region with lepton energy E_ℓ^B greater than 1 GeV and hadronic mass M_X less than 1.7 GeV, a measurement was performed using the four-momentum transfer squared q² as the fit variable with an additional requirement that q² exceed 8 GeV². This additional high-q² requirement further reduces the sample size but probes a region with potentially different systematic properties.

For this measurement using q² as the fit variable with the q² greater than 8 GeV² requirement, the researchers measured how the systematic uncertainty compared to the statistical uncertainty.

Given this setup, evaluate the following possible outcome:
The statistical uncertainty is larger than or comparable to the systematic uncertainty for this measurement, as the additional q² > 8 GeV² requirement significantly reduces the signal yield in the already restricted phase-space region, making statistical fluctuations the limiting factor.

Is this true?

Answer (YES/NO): NO